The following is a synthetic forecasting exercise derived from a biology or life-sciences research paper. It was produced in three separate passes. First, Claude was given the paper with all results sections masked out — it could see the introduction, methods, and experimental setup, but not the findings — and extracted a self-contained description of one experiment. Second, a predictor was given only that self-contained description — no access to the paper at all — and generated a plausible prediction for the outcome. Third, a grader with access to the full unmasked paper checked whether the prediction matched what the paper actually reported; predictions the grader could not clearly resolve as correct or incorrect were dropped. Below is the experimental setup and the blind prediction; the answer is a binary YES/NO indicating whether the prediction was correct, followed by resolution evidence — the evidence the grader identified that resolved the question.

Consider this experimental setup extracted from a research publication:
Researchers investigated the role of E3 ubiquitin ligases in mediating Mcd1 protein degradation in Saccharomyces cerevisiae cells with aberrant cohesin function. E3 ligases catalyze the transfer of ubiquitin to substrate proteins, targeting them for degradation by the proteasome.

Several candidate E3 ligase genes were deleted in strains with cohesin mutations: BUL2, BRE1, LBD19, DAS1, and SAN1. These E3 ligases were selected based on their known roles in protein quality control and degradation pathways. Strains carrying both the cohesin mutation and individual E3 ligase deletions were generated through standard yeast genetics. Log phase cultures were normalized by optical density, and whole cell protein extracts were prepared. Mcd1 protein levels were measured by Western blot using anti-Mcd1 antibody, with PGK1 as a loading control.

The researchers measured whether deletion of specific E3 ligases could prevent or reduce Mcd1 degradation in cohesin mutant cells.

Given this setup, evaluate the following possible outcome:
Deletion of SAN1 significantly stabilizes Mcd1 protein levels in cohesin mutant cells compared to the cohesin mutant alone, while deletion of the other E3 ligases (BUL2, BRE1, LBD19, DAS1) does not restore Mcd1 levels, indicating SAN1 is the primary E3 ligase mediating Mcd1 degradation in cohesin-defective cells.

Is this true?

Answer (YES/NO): NO